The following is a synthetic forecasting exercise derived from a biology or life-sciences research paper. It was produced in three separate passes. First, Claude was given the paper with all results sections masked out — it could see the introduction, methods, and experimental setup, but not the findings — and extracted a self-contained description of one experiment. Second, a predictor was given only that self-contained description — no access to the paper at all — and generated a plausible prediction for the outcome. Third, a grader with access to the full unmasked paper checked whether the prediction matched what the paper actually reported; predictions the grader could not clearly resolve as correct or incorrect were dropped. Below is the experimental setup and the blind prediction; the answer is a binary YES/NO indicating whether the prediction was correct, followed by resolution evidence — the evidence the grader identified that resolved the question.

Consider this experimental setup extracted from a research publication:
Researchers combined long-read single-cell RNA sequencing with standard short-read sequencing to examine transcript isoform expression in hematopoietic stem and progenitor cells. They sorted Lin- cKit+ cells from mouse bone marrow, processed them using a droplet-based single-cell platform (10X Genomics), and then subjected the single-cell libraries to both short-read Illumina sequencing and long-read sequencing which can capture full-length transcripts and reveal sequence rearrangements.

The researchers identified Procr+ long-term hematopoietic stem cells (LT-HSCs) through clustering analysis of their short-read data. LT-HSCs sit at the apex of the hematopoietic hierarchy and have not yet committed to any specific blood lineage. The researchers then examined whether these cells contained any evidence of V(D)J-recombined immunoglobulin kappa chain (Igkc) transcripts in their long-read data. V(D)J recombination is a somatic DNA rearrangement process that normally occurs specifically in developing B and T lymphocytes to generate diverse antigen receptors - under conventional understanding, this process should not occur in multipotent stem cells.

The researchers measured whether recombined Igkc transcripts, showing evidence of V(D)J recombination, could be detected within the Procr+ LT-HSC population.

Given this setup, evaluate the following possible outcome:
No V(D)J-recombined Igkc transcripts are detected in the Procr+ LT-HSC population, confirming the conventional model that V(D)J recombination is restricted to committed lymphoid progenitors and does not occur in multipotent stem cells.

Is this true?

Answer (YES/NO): NO